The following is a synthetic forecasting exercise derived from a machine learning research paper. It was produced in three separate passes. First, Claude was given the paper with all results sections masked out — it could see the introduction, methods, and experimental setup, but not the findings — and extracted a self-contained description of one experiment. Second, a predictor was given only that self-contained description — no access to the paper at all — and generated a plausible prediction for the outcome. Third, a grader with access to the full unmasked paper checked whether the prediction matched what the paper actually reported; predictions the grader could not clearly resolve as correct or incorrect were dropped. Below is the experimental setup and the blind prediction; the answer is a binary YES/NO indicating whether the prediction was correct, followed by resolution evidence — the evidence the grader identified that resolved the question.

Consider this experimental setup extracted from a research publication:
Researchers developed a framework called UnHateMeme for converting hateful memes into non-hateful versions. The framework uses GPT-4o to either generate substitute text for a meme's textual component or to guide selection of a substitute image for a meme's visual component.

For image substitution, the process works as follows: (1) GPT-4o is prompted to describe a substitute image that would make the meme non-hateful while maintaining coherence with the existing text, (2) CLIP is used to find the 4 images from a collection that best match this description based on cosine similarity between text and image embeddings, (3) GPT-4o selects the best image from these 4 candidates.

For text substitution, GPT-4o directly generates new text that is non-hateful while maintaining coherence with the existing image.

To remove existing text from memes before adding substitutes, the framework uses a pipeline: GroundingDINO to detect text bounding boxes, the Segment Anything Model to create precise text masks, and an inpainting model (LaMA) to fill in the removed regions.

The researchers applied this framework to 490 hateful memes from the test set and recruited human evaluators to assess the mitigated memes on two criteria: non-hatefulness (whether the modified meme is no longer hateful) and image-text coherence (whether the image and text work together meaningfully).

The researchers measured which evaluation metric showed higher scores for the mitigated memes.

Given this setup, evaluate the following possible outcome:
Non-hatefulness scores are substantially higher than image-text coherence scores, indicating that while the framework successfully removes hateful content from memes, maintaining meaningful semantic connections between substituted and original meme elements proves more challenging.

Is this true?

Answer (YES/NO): NO